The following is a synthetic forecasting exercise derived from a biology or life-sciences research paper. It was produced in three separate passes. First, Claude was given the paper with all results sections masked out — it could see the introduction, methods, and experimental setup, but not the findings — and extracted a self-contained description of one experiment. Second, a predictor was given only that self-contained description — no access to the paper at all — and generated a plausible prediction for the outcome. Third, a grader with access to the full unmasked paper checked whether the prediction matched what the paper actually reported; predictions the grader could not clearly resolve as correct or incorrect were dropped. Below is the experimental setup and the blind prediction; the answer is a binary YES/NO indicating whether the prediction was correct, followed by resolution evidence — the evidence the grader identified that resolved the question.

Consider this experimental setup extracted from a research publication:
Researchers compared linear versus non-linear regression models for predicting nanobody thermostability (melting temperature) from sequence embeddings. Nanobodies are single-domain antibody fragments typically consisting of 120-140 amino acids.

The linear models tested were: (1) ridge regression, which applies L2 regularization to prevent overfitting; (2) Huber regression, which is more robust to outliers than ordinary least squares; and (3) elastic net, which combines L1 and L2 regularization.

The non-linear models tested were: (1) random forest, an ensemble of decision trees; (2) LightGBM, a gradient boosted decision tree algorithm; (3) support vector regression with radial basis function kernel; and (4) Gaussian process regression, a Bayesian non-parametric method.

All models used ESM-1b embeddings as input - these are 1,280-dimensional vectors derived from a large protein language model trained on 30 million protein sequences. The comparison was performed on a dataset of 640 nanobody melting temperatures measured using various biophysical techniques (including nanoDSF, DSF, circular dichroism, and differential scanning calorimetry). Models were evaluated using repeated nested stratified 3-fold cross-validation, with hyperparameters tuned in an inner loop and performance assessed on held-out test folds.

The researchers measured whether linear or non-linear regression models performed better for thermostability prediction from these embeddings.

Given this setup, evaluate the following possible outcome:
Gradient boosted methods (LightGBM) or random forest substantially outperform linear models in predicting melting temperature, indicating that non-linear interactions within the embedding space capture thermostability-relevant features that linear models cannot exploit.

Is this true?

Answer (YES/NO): NO